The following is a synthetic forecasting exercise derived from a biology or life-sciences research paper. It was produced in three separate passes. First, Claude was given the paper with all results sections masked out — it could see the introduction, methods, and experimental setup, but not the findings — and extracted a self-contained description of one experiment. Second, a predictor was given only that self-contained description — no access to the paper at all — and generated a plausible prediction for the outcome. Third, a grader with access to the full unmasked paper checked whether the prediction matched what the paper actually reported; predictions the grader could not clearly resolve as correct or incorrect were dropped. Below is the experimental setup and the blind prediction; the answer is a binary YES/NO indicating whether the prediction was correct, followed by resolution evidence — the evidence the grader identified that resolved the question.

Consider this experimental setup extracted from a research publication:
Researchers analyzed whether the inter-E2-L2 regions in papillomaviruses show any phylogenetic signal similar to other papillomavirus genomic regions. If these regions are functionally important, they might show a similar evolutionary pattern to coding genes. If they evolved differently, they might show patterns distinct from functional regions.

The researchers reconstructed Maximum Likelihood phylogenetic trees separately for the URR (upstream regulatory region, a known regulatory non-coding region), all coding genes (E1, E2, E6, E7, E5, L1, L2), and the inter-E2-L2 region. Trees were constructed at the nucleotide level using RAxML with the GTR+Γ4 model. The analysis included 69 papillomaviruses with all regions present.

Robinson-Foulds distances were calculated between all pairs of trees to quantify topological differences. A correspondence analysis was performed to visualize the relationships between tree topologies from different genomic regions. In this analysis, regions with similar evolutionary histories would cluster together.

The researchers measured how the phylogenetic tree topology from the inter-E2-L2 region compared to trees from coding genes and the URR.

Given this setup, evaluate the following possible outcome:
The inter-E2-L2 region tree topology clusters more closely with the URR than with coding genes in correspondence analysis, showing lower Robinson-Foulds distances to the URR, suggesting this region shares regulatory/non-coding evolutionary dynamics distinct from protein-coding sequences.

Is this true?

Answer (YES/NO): NO